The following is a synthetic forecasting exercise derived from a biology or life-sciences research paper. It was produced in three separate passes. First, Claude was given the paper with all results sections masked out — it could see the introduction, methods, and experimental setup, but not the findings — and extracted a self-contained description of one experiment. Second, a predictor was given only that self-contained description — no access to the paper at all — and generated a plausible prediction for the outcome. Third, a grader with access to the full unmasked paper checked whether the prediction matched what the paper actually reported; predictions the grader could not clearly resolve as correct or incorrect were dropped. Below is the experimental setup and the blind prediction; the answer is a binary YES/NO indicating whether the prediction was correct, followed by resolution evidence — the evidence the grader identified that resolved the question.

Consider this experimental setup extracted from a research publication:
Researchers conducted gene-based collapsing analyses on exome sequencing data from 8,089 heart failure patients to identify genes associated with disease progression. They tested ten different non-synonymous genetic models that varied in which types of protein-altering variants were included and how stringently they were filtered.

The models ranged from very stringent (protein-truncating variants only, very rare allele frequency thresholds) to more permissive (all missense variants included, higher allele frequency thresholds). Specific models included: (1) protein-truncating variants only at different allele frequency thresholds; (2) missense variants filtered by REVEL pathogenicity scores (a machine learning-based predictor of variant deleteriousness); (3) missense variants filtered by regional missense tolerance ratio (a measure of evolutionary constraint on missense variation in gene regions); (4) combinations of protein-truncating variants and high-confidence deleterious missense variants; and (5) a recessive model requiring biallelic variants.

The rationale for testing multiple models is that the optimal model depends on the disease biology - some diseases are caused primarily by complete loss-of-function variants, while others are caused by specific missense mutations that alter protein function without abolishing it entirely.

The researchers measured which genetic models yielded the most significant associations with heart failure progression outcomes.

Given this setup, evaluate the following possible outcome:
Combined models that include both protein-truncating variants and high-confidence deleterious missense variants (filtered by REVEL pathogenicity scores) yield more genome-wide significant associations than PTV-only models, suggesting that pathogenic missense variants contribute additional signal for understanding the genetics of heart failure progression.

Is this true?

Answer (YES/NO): NO